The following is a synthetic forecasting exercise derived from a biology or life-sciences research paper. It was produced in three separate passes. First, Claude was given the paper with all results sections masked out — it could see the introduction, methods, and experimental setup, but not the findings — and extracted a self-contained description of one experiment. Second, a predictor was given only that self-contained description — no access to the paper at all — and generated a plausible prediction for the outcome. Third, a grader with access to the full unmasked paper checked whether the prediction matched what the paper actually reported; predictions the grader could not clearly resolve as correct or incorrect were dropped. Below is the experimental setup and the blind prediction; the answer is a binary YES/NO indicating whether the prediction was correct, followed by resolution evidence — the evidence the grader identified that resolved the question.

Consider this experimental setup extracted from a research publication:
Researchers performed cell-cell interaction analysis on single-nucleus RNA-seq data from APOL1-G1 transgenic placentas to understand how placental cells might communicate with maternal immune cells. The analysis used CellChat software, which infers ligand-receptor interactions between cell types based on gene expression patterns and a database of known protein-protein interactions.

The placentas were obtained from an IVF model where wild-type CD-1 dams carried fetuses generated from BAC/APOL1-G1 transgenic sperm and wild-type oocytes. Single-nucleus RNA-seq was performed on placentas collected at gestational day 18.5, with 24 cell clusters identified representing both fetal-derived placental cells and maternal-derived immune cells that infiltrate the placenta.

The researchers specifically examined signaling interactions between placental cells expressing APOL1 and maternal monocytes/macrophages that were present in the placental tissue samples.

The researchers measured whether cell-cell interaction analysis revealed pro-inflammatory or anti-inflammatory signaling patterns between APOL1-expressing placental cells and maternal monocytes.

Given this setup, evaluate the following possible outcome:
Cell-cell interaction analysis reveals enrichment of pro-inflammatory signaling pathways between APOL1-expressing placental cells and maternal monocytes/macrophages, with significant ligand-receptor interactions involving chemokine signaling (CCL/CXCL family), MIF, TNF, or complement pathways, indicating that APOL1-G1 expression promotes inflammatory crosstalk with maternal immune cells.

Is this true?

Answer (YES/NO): YES